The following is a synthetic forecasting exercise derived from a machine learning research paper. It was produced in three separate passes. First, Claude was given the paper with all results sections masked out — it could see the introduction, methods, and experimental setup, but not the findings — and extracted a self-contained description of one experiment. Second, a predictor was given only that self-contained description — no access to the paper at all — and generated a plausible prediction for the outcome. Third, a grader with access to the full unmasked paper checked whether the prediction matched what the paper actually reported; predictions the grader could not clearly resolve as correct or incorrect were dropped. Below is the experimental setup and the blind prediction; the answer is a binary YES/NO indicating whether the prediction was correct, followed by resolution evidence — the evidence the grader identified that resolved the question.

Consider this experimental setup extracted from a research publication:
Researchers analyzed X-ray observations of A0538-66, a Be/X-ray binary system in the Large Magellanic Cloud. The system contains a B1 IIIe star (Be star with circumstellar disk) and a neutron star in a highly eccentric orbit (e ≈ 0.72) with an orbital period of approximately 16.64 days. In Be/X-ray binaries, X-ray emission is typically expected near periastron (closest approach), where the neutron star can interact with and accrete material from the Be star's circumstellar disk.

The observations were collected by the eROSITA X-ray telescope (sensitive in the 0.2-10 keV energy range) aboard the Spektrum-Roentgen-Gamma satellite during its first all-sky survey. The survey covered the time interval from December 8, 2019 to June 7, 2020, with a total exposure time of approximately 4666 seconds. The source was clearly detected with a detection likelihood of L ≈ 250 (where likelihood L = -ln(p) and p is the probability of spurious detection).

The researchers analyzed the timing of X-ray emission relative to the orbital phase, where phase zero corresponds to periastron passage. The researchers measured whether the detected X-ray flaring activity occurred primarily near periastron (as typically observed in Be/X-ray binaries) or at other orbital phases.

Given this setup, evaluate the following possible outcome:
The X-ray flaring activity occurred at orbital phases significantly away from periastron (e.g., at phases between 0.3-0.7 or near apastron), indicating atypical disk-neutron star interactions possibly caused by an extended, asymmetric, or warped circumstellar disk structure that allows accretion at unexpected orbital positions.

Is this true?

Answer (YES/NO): NO